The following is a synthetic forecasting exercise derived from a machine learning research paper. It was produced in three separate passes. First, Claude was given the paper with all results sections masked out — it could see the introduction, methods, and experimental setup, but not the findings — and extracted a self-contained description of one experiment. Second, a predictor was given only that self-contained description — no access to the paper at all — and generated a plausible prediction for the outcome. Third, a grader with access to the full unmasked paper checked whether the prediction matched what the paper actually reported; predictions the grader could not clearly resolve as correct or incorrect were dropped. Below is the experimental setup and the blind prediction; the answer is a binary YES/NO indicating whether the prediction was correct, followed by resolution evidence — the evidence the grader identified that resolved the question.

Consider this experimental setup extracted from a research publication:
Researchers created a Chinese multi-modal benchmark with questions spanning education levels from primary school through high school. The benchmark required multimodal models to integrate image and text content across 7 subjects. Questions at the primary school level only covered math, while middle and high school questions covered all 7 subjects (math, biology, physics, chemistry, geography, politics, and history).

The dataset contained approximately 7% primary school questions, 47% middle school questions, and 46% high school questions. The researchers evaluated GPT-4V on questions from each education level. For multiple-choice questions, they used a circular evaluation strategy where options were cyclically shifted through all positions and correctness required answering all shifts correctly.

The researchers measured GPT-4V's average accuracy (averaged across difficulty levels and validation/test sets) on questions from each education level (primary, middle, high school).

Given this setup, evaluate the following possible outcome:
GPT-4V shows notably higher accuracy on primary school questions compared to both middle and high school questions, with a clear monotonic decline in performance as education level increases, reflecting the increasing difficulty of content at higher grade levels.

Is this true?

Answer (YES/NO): NO